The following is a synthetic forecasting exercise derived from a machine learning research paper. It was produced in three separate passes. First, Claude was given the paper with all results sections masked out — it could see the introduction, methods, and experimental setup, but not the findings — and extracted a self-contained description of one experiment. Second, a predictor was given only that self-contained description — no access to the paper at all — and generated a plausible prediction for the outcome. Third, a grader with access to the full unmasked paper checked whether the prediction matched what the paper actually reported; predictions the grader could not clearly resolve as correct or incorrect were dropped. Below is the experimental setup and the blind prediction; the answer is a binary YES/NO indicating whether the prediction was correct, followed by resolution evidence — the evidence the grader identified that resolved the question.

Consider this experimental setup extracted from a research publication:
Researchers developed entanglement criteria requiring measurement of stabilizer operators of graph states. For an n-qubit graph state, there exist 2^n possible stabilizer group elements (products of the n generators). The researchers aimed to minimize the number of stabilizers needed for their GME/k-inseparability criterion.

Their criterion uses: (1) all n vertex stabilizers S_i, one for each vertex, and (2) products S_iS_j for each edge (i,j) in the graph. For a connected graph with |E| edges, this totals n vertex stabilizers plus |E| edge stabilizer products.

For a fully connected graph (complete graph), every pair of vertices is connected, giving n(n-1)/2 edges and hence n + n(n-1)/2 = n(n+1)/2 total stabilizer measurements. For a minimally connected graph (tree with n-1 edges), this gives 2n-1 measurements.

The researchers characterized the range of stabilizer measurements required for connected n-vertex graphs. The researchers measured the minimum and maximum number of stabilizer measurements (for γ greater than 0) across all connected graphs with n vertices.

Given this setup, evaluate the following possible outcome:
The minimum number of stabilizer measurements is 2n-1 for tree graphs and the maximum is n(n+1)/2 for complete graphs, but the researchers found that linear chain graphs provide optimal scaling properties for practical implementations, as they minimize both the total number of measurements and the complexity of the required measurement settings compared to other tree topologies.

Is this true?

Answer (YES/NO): NO